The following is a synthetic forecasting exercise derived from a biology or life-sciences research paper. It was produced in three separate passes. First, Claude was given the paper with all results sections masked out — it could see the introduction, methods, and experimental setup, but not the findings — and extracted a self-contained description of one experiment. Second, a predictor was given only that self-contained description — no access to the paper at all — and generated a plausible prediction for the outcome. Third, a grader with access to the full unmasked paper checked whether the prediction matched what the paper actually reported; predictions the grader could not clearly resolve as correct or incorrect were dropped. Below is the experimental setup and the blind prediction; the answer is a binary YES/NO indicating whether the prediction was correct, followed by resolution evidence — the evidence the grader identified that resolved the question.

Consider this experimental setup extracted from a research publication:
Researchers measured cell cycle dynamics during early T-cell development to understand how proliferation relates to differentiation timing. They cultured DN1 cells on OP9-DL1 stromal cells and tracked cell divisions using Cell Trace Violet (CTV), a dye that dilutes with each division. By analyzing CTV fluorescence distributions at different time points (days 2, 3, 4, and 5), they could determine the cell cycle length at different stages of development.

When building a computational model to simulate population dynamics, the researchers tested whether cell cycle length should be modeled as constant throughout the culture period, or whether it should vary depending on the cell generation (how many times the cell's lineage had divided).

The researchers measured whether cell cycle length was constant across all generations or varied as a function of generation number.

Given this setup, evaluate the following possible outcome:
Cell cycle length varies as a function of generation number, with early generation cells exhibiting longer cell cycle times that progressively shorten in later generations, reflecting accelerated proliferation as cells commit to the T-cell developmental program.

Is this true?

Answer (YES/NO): NO